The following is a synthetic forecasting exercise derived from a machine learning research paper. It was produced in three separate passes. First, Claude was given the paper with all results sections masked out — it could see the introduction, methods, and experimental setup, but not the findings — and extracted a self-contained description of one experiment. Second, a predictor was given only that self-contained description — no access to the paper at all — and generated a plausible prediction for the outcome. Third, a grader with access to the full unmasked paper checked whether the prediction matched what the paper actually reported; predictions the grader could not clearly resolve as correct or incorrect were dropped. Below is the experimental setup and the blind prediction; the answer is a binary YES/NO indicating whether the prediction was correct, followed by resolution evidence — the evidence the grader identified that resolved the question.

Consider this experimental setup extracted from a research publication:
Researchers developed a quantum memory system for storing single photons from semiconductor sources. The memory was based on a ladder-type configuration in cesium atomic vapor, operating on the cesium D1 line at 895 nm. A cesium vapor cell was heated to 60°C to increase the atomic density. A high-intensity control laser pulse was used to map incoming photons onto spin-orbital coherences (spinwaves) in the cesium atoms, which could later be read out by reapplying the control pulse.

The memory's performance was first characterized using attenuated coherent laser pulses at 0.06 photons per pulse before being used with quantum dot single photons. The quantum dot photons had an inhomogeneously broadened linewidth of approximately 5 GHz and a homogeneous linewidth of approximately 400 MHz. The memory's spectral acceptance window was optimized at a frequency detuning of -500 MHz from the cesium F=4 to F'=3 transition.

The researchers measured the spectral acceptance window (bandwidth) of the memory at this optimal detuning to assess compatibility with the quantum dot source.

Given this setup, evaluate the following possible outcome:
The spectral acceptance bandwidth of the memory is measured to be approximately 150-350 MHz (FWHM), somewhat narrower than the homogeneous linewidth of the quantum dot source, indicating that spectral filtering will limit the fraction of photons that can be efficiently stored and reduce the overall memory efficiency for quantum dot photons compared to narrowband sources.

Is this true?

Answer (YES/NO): NO